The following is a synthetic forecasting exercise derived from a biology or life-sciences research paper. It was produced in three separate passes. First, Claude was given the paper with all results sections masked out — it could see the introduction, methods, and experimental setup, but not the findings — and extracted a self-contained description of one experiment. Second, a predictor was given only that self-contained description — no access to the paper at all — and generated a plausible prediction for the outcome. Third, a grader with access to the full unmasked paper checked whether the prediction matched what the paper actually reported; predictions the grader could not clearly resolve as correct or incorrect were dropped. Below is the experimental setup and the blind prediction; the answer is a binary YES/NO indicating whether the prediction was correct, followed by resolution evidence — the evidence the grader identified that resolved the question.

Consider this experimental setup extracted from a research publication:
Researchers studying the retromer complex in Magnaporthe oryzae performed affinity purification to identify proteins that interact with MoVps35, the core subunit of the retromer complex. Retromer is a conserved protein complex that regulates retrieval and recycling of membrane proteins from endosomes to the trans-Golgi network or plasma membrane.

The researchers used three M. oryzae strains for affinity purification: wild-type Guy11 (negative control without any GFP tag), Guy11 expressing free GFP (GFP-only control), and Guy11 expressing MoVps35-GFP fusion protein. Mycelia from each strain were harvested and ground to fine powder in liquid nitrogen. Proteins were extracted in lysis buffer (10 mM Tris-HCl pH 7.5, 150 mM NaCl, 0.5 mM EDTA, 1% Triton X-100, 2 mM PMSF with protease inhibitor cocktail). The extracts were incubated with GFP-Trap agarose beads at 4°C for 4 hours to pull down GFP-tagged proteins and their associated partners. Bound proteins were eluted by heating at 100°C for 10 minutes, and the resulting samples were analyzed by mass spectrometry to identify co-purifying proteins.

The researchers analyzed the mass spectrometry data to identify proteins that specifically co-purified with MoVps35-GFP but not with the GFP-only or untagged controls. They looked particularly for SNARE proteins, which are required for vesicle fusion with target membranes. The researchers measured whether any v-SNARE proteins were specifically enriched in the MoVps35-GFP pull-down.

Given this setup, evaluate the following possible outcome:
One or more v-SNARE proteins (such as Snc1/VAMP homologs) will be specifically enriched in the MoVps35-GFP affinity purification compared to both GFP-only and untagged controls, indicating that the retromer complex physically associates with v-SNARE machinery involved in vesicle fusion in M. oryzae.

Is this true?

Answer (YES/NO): YES